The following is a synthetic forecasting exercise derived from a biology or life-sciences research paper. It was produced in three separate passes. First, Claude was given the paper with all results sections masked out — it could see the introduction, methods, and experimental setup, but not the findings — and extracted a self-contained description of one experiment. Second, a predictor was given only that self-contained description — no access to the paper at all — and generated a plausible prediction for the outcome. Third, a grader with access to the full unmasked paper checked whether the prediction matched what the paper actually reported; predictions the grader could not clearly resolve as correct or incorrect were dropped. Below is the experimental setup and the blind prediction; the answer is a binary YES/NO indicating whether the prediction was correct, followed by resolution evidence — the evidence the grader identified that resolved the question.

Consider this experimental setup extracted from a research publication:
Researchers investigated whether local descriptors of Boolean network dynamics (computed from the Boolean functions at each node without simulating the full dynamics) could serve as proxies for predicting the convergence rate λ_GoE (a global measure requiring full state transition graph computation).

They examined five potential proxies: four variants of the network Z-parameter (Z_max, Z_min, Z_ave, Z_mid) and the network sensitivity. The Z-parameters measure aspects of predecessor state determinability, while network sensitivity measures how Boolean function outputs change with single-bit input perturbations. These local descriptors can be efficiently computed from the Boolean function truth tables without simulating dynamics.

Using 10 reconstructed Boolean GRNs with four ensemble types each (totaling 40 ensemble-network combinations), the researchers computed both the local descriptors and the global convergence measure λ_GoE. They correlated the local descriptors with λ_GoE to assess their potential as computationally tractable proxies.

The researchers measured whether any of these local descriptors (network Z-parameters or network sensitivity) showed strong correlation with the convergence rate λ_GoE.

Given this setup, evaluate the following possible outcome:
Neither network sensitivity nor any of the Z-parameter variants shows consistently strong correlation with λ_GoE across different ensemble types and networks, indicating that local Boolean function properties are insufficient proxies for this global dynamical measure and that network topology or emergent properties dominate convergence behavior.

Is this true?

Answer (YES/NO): NO